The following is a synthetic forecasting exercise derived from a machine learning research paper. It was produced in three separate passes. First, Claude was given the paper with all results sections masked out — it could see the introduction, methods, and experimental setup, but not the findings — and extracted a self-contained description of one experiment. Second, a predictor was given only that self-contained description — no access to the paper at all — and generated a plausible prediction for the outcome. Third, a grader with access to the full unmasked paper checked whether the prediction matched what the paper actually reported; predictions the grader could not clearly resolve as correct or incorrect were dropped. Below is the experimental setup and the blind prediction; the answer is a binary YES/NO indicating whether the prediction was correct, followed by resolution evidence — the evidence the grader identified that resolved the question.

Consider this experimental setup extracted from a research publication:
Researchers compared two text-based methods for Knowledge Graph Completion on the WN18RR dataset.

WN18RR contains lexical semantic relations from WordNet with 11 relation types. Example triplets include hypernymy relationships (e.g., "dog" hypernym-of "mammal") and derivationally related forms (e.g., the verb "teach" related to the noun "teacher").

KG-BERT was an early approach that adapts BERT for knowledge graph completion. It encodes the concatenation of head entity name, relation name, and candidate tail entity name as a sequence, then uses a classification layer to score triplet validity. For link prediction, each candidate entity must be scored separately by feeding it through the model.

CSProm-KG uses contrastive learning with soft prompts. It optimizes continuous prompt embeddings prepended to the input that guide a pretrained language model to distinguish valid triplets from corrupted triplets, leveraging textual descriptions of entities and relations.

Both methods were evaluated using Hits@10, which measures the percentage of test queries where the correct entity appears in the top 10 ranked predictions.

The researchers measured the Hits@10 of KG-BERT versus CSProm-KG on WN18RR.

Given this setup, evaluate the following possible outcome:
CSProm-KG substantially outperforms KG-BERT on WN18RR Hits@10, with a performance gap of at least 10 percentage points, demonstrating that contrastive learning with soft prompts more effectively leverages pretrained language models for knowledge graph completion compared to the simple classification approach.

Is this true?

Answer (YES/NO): YES